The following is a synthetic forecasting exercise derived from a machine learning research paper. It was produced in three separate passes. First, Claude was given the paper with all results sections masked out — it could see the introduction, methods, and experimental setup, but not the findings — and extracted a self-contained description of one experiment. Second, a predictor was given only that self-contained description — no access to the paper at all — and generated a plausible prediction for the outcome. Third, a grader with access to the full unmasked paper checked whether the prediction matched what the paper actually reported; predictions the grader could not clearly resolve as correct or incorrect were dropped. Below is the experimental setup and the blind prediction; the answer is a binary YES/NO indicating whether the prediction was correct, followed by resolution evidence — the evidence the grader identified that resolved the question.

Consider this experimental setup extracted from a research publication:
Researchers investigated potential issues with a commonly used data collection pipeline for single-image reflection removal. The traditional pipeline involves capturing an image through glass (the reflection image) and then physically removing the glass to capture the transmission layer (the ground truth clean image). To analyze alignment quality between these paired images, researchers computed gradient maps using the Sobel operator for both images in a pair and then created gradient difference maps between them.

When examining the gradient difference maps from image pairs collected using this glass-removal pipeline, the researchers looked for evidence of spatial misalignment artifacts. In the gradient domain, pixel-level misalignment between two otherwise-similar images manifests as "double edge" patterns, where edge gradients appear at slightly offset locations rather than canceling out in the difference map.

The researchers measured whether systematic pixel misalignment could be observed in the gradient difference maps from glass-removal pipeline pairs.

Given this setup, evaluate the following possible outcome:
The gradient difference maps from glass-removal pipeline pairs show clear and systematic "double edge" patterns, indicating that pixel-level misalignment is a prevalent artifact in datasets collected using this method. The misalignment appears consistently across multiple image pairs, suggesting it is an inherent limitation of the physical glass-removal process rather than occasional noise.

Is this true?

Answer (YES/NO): YES